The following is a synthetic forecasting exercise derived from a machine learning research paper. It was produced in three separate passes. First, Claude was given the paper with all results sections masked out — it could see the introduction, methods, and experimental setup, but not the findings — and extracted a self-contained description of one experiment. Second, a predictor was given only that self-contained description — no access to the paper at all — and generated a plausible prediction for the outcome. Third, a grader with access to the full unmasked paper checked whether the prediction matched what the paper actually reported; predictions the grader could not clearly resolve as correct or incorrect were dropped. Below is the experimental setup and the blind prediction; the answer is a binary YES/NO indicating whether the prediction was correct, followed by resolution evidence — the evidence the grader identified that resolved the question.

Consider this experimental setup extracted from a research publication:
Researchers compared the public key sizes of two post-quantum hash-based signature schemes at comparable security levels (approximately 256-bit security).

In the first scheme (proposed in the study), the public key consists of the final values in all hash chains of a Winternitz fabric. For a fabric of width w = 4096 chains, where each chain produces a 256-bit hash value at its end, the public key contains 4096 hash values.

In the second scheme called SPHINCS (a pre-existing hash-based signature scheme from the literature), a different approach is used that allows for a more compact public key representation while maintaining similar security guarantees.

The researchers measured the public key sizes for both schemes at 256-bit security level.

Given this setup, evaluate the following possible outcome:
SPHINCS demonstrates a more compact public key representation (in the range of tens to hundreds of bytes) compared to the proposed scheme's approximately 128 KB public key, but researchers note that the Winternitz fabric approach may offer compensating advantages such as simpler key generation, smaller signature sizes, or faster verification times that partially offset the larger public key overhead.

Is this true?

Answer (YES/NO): NO